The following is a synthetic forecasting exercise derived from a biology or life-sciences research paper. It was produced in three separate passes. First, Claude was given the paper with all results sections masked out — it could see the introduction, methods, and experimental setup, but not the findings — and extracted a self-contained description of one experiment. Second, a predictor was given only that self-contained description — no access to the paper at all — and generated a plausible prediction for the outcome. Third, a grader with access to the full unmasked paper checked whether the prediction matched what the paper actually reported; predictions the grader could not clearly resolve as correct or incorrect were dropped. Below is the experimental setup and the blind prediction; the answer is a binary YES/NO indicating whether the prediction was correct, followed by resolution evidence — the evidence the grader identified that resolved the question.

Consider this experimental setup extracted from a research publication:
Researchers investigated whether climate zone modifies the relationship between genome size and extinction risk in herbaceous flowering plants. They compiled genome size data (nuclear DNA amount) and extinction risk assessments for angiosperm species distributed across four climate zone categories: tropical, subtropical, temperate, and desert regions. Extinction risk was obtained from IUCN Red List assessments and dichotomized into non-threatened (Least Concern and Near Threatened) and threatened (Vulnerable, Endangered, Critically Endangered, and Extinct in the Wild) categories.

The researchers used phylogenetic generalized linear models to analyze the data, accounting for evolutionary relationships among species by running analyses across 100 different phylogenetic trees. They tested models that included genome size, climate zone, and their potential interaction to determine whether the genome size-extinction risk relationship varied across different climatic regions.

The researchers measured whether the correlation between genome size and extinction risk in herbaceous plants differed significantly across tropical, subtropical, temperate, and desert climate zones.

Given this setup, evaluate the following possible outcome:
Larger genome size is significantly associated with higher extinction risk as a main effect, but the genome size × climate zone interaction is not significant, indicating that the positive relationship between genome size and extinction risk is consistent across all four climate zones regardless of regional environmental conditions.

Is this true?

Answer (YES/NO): NO